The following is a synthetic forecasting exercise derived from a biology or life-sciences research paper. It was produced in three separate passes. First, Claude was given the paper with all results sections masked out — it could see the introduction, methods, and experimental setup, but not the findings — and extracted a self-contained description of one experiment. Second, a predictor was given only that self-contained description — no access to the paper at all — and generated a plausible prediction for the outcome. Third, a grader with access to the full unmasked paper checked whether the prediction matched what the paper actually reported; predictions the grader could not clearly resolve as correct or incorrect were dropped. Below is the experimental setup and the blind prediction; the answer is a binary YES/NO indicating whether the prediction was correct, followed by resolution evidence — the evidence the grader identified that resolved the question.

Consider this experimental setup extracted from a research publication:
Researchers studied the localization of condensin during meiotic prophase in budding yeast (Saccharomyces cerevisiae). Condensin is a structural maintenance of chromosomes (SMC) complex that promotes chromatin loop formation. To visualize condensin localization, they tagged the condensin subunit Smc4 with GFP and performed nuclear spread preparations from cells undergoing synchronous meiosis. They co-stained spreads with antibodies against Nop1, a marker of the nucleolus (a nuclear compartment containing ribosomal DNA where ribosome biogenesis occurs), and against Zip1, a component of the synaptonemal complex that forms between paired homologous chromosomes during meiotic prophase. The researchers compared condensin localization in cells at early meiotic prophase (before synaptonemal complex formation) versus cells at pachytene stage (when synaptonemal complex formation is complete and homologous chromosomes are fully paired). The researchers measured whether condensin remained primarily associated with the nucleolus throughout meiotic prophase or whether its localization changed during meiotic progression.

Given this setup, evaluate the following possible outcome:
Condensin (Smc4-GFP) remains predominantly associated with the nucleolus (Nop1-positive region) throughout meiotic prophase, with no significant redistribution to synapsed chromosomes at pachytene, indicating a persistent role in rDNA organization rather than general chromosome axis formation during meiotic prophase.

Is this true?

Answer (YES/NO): NO